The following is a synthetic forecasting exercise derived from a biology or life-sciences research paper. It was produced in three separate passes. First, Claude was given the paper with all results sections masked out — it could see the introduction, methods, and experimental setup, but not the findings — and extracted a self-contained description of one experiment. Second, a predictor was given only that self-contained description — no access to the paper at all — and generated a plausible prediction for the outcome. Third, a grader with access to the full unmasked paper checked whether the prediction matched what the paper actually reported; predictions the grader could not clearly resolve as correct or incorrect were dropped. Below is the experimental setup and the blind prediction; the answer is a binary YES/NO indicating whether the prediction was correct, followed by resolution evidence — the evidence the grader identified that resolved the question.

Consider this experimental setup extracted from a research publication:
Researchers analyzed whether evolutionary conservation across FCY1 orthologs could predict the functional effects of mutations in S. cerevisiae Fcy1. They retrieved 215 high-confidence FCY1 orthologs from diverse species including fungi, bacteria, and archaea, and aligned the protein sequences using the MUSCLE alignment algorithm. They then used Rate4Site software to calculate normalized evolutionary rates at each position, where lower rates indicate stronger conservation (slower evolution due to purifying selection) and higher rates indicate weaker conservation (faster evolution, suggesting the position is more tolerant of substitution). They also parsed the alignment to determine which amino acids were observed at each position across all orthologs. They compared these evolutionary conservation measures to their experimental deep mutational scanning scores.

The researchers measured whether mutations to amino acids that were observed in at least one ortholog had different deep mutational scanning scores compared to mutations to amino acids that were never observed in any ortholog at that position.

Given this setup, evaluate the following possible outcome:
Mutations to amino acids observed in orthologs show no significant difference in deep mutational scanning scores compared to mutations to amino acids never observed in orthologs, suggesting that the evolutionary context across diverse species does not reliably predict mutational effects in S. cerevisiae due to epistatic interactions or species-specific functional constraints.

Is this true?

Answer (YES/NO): NO